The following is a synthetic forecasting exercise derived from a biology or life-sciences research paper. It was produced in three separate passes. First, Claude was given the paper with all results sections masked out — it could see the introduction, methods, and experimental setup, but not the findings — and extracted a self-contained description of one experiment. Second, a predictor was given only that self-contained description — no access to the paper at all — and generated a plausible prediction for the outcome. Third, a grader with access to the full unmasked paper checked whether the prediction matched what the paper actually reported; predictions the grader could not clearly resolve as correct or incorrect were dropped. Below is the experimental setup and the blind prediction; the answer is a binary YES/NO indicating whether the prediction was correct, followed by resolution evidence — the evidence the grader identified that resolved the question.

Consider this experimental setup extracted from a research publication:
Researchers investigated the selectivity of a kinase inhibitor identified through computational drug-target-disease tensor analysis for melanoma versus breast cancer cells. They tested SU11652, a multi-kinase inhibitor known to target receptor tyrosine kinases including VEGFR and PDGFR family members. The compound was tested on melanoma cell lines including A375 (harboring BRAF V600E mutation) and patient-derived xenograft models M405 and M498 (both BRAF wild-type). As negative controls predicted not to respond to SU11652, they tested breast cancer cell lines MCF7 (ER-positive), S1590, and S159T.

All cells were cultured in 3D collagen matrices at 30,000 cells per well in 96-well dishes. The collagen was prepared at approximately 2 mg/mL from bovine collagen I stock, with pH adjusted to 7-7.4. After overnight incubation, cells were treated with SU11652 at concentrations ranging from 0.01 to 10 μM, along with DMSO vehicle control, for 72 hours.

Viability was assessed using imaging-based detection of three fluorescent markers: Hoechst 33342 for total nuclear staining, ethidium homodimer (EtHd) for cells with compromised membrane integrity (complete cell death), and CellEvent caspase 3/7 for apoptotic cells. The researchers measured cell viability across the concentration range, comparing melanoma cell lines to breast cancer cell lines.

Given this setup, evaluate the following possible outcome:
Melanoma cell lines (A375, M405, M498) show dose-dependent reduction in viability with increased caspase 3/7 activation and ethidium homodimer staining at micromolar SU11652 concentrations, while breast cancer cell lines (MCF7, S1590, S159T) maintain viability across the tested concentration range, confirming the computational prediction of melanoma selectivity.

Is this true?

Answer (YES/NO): YES